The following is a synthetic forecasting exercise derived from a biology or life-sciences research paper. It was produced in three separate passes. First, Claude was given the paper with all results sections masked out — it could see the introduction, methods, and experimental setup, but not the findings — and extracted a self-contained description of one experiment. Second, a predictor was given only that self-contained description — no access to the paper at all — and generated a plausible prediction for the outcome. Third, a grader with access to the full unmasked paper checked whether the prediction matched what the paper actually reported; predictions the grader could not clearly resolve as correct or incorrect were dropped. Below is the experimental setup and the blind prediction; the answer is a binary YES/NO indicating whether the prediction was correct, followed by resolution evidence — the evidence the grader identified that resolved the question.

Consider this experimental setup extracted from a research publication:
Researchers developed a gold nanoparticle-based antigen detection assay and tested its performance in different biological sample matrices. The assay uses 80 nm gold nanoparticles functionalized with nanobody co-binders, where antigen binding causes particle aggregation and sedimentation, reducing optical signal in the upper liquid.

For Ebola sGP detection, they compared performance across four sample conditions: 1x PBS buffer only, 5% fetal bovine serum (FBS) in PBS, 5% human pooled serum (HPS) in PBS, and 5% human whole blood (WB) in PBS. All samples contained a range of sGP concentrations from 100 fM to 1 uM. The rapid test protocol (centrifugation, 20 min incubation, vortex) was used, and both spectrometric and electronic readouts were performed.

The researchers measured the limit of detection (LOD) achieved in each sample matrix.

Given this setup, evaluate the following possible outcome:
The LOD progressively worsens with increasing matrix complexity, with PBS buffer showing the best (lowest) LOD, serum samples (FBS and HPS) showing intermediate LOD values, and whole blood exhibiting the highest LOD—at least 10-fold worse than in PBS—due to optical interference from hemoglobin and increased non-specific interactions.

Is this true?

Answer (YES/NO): YES